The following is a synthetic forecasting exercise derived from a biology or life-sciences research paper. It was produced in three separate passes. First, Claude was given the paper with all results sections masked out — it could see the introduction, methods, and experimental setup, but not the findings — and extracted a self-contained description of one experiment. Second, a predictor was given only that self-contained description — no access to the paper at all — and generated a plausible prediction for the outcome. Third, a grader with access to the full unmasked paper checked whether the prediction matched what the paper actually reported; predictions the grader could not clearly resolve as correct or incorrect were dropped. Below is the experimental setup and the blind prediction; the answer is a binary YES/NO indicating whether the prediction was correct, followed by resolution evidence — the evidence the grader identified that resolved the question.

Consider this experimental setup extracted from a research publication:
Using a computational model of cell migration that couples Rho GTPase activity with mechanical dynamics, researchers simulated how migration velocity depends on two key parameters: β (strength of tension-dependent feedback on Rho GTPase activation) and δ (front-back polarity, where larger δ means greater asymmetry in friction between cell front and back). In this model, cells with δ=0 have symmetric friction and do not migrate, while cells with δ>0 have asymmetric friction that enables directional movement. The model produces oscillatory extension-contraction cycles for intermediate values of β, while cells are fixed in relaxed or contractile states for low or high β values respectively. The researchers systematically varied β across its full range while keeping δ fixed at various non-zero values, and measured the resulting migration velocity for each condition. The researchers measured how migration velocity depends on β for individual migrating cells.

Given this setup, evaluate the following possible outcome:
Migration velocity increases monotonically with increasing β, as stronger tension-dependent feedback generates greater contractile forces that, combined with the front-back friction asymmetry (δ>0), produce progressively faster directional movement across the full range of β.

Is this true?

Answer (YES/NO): NO